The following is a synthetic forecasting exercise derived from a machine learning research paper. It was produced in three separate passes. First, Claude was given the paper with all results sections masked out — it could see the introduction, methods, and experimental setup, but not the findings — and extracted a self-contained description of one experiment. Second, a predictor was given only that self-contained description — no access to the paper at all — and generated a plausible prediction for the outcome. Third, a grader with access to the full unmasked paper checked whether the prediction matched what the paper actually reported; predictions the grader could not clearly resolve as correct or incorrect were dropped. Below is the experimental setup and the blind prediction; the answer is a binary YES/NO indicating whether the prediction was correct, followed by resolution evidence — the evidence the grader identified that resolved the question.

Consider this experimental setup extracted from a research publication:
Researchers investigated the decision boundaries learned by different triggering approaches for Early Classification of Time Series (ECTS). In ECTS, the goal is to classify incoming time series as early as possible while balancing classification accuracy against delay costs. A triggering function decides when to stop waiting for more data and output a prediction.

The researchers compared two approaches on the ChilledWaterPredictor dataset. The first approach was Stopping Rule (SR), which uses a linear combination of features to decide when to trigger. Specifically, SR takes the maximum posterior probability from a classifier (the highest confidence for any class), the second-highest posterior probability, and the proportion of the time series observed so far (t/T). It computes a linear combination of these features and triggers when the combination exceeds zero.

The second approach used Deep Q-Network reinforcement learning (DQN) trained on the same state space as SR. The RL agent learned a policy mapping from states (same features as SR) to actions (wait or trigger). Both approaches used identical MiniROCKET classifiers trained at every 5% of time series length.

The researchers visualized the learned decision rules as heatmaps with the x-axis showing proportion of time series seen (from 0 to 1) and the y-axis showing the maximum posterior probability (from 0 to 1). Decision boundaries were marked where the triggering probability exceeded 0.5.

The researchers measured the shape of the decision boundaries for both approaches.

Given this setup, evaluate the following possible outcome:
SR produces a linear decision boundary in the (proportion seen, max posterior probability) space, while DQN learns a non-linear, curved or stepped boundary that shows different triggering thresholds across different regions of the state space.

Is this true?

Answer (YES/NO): YES